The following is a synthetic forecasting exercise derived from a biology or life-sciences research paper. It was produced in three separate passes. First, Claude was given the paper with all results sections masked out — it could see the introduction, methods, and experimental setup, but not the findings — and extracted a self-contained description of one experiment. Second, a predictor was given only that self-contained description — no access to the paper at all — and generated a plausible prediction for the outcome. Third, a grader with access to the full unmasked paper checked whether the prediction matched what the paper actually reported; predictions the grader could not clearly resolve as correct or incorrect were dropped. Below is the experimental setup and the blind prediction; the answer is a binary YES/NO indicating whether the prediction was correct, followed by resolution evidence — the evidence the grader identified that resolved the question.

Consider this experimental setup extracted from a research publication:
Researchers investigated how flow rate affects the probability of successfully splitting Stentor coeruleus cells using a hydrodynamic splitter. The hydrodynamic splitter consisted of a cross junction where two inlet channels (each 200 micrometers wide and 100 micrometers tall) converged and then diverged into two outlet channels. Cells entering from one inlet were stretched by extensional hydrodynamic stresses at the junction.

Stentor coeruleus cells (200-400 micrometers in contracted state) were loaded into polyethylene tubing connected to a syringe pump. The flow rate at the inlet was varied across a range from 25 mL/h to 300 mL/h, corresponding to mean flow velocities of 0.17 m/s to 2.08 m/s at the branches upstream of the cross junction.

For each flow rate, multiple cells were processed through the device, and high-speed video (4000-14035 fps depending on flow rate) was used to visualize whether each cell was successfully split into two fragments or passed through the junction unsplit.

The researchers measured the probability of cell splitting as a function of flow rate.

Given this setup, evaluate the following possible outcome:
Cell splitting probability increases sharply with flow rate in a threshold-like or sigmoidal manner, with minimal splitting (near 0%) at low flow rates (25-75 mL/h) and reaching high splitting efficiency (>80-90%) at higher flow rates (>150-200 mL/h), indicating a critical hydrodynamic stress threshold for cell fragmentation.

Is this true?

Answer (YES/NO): YES